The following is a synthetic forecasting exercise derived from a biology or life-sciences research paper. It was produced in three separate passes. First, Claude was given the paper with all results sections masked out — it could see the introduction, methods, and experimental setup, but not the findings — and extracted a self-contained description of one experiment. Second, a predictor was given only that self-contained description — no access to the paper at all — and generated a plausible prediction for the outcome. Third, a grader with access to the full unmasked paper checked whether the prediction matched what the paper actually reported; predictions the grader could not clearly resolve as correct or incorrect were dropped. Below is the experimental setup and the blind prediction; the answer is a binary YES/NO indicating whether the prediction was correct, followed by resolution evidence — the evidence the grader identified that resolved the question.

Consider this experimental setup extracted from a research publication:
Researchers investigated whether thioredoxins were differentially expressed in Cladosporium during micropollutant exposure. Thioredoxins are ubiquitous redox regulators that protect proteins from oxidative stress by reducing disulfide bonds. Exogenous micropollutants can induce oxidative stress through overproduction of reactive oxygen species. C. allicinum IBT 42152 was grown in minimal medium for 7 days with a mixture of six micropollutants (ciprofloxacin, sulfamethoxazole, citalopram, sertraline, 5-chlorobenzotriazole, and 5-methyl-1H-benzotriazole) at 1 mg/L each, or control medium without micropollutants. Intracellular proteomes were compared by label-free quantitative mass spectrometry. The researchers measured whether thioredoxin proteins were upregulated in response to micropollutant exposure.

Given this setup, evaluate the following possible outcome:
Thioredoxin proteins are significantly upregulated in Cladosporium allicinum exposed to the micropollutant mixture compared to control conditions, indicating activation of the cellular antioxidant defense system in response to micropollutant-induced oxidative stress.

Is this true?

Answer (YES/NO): YES